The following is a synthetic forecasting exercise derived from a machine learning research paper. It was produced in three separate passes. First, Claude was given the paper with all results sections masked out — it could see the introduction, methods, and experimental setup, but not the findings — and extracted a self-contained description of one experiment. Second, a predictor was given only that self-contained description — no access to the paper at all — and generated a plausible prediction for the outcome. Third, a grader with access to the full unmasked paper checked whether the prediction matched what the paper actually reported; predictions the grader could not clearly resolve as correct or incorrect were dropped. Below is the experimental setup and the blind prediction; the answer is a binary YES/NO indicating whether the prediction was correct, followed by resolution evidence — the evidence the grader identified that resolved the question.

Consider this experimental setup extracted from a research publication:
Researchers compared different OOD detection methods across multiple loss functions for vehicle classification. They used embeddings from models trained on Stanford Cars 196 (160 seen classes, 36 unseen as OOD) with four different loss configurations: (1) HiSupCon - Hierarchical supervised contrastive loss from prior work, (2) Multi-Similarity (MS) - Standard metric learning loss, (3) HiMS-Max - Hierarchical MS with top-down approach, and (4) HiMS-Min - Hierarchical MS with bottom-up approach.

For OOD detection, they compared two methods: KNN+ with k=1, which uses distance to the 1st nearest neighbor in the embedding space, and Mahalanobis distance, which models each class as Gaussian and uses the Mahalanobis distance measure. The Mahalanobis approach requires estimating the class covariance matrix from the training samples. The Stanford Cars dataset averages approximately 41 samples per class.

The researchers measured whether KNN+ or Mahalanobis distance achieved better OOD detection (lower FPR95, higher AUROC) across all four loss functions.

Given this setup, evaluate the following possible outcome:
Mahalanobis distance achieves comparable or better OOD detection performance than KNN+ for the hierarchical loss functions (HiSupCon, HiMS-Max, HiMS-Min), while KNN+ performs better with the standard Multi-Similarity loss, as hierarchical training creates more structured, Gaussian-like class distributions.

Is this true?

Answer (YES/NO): NO